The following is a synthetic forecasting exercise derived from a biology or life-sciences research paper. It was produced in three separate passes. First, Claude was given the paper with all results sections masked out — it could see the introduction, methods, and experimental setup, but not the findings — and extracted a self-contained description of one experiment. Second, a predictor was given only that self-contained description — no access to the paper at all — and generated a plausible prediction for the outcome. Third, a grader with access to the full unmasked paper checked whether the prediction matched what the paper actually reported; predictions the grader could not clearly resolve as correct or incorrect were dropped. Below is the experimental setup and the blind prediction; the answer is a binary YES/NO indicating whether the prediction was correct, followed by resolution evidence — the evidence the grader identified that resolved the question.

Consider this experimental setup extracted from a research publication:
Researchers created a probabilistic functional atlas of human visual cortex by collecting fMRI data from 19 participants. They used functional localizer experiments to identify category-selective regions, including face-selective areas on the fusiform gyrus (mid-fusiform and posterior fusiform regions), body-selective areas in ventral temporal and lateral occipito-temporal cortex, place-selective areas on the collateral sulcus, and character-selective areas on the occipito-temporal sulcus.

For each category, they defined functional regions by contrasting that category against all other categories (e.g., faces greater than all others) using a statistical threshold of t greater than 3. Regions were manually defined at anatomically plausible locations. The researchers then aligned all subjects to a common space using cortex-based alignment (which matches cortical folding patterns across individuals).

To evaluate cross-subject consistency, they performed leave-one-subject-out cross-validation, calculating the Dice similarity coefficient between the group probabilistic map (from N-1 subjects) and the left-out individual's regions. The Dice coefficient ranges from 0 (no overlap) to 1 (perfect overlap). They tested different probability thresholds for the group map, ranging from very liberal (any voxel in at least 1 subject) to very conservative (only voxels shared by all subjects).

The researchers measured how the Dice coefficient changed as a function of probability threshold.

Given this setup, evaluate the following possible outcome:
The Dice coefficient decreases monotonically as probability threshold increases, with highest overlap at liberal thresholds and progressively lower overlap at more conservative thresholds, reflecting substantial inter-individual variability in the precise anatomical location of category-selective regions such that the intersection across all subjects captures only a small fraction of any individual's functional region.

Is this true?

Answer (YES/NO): NO